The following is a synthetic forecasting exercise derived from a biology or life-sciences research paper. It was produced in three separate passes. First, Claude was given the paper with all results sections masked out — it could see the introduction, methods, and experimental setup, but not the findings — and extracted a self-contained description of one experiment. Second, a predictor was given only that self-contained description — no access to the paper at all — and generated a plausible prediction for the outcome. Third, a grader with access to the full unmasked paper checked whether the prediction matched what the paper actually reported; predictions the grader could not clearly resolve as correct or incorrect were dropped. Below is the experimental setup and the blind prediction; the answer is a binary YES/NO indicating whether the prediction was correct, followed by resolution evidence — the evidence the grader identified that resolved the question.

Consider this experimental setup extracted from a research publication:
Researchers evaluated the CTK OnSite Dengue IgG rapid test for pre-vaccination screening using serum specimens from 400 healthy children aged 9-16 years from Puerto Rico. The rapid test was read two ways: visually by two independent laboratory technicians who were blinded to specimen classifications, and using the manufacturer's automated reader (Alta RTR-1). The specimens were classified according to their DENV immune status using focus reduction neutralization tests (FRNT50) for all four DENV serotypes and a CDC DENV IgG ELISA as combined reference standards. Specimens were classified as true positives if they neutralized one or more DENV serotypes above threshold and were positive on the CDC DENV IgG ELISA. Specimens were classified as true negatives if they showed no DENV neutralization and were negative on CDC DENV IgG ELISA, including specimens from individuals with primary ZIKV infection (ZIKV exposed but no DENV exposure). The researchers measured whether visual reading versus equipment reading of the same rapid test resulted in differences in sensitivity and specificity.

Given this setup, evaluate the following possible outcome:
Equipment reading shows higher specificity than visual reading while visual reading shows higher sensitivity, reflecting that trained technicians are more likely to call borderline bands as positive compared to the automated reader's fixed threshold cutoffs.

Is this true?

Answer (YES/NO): YES